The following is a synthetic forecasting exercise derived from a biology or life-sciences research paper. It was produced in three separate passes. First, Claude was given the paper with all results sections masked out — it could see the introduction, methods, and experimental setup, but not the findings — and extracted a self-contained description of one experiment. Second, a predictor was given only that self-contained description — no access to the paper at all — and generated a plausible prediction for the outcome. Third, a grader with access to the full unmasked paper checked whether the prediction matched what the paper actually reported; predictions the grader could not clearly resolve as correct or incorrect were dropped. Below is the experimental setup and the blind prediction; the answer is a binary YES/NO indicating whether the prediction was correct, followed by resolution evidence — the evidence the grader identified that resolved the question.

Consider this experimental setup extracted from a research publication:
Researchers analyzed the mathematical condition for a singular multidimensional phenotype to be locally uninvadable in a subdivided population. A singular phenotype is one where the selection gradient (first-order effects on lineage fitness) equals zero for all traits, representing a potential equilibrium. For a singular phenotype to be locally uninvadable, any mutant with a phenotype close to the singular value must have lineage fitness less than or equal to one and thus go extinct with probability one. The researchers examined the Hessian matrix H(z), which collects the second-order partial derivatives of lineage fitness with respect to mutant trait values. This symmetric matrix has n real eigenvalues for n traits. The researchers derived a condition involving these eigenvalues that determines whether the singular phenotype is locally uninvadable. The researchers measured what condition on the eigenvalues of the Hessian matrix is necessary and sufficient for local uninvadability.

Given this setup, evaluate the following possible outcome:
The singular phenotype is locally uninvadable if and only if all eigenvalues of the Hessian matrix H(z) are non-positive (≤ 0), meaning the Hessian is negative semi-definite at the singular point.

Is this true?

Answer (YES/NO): NO